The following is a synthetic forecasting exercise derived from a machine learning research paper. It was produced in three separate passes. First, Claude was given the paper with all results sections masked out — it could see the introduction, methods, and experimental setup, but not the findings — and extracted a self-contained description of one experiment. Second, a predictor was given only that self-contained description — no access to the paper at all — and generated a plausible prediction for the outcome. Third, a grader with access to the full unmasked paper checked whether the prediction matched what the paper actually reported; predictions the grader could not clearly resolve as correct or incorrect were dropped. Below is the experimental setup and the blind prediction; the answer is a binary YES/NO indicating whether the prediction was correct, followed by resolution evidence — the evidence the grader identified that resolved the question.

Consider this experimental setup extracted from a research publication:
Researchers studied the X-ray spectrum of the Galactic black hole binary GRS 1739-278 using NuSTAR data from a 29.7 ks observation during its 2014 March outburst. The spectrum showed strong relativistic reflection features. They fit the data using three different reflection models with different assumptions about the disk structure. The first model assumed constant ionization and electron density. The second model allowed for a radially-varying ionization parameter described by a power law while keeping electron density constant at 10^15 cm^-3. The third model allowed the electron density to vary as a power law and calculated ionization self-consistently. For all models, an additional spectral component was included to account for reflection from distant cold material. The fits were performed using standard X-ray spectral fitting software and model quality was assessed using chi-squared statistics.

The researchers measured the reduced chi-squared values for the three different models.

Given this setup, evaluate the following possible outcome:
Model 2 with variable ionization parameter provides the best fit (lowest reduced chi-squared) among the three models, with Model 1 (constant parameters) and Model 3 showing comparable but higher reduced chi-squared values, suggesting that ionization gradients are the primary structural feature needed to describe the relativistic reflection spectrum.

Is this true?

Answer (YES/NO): YES